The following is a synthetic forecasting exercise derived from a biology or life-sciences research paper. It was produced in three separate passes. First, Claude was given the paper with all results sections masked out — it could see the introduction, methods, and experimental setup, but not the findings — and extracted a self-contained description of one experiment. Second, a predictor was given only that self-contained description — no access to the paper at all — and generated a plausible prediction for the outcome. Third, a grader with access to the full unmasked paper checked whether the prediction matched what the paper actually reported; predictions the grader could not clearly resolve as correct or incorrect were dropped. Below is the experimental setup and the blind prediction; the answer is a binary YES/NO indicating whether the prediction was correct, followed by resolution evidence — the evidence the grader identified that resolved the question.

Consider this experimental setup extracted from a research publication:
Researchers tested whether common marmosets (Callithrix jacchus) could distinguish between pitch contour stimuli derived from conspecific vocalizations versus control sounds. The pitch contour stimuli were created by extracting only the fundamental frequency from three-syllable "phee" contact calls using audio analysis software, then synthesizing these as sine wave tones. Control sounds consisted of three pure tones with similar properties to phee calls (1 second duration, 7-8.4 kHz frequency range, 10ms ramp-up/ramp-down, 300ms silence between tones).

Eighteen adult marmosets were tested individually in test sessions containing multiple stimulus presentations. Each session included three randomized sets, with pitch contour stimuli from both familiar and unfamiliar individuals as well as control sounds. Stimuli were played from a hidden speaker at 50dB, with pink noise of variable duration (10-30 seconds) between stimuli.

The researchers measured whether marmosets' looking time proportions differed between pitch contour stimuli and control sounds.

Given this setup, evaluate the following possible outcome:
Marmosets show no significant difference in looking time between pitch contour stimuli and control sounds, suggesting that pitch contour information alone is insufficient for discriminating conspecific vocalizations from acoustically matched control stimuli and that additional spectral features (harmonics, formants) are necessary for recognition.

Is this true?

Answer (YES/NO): YES